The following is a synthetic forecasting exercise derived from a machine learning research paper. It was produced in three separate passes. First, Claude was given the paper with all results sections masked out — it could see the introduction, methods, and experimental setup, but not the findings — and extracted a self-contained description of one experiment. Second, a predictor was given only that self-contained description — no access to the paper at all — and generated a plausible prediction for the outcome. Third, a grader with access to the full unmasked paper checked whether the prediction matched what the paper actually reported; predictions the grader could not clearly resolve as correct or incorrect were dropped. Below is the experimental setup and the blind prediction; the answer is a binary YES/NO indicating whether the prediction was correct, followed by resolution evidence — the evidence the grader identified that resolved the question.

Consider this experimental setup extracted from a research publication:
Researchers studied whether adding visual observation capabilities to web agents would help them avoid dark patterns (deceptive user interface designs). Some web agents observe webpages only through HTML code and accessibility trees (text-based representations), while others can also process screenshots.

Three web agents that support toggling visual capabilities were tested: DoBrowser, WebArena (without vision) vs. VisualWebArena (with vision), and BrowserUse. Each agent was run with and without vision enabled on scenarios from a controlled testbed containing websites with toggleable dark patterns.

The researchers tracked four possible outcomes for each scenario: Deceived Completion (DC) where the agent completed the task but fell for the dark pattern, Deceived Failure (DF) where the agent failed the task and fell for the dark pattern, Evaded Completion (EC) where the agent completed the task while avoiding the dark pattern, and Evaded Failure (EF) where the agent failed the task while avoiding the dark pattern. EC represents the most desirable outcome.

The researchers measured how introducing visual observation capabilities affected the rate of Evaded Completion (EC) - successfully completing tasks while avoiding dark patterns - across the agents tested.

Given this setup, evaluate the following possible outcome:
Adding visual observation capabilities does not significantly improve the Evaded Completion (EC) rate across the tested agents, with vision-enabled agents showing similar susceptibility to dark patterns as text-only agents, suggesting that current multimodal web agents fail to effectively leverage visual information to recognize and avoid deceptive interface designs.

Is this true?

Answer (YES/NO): NO